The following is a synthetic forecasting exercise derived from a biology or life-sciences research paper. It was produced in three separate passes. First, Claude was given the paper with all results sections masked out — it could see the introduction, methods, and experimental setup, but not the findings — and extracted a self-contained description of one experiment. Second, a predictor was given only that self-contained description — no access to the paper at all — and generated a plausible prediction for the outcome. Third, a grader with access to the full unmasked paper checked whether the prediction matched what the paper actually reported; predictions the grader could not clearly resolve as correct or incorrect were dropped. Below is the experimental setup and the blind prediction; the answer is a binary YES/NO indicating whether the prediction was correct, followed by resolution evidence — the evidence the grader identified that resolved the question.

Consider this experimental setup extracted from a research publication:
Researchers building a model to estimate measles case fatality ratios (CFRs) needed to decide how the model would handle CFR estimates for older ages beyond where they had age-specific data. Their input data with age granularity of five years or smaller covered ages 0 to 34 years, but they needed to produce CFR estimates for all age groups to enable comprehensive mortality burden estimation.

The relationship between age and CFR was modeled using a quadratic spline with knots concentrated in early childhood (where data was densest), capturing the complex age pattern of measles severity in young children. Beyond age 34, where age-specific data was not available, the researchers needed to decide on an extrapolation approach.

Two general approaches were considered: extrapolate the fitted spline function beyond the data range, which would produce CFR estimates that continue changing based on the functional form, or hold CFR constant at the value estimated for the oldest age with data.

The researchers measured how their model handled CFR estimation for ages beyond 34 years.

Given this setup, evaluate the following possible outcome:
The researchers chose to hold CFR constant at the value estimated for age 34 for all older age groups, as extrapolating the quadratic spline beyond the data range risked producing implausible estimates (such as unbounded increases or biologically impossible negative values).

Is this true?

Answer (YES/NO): YES